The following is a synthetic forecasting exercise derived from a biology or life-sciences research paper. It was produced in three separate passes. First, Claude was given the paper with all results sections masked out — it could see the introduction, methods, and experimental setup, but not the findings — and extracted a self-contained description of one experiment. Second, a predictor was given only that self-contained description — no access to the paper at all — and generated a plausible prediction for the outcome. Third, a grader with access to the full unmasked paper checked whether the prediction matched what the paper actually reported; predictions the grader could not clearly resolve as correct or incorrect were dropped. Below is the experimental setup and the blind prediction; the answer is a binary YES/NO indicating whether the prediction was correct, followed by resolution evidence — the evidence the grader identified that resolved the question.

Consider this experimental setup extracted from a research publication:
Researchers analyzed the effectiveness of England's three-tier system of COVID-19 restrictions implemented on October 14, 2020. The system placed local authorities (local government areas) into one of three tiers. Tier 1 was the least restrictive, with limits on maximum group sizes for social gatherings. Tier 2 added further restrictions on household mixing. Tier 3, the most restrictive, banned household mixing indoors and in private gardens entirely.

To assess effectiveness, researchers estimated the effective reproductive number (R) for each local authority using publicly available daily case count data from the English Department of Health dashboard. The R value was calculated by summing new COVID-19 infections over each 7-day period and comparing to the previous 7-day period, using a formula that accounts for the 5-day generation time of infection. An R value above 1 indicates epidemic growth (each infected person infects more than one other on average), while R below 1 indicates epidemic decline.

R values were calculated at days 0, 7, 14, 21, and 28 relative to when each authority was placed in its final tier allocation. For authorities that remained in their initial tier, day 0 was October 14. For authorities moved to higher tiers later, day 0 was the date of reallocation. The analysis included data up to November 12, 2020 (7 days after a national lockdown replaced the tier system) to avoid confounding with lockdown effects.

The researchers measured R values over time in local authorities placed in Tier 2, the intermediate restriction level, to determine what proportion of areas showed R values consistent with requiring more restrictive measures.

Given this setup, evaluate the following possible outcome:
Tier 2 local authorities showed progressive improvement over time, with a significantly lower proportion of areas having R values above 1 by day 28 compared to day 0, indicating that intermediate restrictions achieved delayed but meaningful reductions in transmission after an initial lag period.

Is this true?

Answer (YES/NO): NO